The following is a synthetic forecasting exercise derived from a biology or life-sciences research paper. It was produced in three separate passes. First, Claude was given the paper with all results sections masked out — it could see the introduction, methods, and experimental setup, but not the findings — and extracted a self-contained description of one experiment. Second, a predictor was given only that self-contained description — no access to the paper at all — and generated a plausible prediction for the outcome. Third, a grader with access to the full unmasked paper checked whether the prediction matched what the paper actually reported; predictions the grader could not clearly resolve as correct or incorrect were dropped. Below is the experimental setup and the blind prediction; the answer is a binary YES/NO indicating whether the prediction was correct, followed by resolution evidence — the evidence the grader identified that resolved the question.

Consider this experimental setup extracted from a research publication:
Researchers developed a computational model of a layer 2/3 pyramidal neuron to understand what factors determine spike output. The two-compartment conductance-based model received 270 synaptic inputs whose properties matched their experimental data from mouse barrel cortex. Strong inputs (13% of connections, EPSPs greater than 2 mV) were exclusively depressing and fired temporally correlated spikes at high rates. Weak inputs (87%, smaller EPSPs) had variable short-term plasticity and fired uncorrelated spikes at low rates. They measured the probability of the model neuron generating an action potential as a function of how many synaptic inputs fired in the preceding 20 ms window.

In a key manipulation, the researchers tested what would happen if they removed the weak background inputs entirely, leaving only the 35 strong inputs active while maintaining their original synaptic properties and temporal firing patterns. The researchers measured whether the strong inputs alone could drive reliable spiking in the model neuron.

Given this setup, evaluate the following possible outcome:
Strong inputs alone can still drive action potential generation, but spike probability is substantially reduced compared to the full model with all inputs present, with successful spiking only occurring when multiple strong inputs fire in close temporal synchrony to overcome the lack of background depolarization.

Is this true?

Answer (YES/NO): YES